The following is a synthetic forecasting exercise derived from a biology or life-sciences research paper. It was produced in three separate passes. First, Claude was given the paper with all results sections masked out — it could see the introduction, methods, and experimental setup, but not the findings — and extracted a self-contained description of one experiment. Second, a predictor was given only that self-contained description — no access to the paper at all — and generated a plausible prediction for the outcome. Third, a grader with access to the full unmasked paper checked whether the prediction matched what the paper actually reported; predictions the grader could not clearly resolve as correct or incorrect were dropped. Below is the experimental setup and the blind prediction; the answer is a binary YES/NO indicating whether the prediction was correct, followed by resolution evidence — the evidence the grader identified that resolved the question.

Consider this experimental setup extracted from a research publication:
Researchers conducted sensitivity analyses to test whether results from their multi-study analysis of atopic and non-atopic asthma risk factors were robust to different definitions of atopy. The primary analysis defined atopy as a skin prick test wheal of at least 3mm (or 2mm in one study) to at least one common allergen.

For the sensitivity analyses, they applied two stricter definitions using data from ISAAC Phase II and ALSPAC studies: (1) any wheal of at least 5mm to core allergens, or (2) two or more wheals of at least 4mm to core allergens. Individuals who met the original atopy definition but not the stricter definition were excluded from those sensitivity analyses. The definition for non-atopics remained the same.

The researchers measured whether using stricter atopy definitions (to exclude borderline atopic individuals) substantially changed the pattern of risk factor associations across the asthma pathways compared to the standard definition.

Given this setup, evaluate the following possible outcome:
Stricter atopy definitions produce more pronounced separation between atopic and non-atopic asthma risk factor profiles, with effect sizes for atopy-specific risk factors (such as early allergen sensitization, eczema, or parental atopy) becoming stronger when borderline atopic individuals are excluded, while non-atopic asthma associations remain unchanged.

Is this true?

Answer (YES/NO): NO